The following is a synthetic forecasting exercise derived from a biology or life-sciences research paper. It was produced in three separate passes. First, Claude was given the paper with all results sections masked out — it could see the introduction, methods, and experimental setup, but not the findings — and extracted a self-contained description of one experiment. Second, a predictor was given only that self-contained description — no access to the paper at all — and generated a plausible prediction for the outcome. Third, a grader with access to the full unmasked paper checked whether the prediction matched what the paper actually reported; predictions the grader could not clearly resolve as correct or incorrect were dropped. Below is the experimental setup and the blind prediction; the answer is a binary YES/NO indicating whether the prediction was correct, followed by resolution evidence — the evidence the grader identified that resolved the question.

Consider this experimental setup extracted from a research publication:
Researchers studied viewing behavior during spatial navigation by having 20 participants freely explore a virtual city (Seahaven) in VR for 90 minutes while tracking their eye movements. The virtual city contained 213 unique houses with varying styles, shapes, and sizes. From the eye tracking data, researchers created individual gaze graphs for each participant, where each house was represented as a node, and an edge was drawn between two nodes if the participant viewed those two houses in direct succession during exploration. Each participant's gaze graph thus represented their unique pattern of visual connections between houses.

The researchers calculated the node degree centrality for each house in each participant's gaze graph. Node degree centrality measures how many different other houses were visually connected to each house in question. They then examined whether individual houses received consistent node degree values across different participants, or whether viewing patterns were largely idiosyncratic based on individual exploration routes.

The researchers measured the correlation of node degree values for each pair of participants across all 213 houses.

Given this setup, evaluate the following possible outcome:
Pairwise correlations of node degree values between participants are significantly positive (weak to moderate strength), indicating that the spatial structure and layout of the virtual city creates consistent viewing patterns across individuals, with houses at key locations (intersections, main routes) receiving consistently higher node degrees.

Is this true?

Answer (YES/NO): NO